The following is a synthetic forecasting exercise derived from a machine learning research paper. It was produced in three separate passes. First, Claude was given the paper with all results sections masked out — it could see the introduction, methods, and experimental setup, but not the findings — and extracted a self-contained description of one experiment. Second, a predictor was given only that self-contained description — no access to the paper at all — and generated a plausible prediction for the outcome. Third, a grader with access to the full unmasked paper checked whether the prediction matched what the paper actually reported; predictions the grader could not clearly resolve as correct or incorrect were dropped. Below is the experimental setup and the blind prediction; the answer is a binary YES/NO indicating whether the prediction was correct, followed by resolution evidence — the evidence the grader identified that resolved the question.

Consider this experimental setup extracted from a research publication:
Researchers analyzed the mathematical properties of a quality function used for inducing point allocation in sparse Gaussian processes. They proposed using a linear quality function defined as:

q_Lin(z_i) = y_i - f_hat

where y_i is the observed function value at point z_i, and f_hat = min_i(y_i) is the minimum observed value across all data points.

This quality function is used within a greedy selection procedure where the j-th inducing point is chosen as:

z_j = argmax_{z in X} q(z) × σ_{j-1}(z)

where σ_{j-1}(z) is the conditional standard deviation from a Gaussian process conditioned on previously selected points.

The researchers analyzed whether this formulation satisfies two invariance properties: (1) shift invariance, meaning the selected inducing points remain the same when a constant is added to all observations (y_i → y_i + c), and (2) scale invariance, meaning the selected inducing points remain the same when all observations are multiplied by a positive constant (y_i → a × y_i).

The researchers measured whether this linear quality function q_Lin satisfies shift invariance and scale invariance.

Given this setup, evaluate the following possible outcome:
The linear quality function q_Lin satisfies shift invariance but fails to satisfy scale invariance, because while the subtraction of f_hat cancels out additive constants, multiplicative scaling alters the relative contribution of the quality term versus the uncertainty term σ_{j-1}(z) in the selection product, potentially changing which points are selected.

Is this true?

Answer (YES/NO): NO